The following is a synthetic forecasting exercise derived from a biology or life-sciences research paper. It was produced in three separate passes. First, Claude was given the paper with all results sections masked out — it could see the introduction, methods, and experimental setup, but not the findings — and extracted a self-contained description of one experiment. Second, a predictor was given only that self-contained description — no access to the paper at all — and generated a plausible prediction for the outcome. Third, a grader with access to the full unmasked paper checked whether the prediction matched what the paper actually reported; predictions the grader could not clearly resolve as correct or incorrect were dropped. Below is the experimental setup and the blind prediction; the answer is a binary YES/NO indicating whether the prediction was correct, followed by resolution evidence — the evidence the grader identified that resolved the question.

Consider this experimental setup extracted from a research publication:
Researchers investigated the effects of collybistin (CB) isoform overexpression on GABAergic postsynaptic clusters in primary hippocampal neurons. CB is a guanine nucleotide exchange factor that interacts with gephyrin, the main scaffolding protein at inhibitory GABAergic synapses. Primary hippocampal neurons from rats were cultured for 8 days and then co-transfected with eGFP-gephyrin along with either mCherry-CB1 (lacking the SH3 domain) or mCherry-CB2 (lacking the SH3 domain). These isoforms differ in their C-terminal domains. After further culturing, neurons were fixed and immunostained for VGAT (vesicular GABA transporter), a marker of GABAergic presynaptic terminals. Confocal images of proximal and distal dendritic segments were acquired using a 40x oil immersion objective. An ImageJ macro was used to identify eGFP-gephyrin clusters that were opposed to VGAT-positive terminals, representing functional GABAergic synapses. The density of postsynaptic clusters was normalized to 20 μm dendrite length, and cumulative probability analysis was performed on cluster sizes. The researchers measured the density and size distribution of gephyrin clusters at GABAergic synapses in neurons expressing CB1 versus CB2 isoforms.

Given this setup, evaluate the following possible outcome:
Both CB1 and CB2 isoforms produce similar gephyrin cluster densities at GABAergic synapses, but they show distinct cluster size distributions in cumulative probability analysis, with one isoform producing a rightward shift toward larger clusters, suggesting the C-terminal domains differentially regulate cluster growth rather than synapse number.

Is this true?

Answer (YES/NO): NO